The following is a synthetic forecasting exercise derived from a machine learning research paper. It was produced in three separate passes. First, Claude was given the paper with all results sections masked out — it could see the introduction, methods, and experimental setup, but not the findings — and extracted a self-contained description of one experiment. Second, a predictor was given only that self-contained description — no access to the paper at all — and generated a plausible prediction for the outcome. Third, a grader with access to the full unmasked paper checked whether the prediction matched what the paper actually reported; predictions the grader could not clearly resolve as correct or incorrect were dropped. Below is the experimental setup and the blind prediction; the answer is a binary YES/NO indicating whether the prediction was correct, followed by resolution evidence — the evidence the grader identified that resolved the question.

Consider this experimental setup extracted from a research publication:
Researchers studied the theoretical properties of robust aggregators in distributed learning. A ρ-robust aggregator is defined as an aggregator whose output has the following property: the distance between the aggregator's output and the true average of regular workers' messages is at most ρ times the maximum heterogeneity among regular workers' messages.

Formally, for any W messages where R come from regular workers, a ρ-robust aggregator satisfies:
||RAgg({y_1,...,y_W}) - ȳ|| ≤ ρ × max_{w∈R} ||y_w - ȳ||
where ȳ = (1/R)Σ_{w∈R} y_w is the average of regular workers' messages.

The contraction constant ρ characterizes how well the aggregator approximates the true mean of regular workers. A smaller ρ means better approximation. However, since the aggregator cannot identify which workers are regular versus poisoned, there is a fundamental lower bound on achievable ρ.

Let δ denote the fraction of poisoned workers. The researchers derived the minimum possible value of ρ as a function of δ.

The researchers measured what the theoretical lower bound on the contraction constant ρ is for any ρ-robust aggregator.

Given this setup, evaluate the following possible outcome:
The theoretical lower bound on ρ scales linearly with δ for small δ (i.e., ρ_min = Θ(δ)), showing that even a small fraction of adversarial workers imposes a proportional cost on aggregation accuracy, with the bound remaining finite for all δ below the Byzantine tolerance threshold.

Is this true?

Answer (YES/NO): YES